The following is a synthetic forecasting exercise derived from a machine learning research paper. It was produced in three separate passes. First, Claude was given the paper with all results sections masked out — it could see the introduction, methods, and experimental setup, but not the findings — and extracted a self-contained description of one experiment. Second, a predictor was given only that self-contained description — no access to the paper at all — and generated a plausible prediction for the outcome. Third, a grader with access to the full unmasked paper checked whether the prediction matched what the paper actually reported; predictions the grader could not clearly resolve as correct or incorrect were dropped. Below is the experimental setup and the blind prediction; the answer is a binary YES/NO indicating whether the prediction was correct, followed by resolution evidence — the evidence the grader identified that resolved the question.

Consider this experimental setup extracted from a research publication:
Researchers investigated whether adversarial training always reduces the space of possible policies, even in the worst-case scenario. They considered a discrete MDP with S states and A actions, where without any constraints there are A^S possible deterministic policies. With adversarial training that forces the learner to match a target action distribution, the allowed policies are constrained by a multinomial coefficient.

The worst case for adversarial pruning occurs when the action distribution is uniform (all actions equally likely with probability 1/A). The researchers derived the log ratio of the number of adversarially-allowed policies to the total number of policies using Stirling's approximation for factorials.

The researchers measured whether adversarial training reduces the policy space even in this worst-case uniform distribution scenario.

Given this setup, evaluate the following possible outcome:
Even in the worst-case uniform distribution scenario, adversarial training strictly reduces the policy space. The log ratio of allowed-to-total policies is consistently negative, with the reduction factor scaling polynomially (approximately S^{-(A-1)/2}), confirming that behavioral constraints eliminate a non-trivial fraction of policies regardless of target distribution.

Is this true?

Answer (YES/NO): NO